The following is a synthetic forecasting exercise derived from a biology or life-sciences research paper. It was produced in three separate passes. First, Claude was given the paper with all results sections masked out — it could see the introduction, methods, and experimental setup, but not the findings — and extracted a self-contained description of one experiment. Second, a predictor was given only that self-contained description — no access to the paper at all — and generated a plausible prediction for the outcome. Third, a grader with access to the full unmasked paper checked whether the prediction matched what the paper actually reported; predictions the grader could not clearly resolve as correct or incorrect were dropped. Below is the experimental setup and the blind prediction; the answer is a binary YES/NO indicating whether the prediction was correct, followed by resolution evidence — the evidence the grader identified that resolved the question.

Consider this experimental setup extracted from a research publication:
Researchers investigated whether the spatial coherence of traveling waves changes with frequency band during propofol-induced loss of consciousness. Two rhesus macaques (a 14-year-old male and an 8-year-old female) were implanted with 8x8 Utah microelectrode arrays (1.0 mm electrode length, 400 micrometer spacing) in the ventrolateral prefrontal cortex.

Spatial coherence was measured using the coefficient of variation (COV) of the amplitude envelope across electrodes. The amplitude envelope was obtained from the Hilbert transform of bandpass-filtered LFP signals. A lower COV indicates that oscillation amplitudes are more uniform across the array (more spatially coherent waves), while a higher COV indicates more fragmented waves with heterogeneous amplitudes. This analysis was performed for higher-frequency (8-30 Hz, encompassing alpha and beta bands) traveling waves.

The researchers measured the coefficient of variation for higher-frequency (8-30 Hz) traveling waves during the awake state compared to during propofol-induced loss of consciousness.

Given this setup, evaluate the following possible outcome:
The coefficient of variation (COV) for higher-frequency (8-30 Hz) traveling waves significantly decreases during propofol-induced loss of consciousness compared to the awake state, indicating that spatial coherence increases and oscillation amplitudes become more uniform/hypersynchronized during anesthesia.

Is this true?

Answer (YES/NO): NO